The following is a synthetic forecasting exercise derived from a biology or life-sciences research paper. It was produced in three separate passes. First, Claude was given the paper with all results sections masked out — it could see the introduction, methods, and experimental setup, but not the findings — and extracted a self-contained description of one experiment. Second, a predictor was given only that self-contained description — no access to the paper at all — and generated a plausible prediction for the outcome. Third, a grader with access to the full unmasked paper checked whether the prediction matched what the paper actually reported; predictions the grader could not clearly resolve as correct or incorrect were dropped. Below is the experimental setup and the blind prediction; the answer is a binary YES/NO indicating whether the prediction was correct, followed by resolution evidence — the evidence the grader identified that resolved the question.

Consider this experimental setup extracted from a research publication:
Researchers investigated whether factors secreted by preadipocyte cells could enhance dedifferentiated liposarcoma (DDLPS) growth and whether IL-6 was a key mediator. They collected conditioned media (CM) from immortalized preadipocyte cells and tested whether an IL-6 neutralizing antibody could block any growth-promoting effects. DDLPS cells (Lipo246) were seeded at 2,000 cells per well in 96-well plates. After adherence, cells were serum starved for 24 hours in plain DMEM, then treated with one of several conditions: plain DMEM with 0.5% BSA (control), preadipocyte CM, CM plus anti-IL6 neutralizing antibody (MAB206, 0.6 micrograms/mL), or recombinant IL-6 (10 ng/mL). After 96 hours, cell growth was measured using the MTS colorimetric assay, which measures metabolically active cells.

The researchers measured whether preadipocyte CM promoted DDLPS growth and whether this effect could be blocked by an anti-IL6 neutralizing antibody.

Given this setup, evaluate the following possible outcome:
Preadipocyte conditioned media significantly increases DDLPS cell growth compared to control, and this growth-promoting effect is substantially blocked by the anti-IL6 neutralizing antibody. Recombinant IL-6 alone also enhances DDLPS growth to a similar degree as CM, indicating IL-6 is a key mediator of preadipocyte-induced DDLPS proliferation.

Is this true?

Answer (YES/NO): NO